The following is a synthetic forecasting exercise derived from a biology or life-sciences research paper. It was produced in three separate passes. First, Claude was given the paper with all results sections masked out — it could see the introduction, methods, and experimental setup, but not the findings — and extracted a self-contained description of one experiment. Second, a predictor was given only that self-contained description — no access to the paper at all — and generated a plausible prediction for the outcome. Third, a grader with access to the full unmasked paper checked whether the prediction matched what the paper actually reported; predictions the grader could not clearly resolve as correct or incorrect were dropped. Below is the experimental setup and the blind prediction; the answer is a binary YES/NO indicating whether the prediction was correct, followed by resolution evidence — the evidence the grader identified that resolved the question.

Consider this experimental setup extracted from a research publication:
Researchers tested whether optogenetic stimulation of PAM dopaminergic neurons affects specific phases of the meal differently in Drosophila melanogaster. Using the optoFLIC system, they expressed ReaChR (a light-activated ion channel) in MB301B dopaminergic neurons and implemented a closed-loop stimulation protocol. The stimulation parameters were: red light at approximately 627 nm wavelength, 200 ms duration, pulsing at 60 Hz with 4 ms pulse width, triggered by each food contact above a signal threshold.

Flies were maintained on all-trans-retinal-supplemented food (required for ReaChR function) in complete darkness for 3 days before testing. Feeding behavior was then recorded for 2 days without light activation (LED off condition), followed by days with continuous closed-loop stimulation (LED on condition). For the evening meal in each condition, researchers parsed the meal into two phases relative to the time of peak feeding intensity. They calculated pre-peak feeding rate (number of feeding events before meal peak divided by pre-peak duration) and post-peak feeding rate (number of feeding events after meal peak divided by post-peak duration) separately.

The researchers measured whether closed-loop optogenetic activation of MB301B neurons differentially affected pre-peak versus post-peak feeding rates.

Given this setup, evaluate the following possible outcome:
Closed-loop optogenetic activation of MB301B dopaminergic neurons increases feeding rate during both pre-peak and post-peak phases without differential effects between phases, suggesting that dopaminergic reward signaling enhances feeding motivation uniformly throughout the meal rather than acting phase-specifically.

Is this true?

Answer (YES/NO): NO